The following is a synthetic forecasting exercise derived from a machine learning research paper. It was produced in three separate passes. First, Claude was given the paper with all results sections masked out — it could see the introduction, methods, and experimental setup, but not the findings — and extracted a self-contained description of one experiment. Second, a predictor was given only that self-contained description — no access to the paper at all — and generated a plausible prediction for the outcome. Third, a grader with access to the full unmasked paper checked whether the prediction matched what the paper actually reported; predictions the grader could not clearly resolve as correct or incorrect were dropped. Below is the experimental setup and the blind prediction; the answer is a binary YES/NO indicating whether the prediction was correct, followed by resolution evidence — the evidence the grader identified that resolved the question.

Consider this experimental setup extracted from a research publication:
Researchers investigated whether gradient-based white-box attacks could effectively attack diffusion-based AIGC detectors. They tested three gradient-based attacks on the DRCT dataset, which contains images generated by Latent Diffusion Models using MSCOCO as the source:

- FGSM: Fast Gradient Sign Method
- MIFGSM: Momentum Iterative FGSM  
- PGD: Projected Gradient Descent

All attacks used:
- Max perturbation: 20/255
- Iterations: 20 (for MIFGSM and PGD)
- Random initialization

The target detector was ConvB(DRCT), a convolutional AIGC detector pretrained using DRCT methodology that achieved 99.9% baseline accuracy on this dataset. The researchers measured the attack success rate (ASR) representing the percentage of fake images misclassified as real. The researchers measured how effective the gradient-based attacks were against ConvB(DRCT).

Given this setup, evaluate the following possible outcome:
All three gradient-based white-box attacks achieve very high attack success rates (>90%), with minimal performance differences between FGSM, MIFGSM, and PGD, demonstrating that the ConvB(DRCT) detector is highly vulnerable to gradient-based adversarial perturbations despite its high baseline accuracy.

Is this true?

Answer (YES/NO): NO